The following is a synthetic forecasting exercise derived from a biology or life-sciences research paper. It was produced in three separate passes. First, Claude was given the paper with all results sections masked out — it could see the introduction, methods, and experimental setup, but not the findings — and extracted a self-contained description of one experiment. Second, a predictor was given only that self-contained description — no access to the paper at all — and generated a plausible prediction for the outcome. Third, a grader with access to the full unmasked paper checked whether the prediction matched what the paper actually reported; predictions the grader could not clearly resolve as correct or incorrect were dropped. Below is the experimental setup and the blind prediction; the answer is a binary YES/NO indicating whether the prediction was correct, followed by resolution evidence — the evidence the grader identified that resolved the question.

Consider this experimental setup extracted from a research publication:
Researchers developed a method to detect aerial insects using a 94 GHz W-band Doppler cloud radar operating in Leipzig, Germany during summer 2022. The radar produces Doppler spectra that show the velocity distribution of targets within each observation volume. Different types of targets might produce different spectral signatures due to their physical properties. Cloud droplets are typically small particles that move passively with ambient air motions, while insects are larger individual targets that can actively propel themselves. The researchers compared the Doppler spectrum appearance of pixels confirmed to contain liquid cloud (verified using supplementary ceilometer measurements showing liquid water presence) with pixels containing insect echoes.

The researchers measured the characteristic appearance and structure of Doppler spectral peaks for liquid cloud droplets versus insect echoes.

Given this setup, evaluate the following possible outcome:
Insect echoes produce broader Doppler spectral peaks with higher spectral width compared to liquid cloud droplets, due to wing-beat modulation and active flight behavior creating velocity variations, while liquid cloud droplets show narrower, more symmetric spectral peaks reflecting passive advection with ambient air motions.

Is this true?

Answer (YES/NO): NO